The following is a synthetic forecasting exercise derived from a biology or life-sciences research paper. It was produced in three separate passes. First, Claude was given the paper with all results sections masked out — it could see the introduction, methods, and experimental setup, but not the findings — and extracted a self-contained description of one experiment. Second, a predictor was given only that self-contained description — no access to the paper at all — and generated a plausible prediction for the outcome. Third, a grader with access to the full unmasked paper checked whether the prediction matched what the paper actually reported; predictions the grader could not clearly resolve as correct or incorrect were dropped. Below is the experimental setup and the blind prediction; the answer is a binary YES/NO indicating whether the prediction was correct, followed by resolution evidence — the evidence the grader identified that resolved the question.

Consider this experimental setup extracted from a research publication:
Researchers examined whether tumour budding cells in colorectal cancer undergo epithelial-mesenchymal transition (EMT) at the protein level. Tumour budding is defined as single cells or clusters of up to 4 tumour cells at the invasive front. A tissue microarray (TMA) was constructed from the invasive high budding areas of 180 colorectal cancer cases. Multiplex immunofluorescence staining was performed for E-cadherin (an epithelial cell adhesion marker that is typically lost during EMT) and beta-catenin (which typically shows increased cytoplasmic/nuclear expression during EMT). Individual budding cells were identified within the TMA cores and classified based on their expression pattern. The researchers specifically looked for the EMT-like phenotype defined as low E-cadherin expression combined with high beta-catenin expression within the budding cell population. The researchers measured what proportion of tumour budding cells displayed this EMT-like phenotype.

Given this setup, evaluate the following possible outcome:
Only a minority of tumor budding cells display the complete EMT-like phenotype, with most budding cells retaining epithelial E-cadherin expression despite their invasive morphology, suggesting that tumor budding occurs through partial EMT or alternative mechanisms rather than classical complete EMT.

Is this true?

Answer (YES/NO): YES